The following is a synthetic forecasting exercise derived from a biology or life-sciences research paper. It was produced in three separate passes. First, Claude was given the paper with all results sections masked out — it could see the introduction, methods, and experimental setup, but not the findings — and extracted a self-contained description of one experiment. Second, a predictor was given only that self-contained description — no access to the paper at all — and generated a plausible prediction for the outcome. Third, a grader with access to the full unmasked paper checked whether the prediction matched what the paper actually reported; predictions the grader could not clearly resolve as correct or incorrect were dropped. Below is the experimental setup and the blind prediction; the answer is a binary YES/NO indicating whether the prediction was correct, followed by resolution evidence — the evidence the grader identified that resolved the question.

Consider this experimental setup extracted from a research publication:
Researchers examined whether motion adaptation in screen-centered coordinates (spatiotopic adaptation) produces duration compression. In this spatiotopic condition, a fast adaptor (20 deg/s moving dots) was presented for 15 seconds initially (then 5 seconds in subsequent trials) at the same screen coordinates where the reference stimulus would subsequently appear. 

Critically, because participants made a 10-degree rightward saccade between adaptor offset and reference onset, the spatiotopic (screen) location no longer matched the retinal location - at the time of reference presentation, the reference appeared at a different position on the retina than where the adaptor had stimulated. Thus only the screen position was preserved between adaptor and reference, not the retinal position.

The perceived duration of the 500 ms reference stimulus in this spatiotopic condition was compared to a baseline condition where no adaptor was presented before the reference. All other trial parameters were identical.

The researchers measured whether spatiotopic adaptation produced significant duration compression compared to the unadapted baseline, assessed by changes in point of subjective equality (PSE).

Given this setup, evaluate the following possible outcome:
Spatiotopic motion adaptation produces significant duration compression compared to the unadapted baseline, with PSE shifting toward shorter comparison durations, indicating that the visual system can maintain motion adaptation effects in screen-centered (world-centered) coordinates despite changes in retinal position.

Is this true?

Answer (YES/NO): YES